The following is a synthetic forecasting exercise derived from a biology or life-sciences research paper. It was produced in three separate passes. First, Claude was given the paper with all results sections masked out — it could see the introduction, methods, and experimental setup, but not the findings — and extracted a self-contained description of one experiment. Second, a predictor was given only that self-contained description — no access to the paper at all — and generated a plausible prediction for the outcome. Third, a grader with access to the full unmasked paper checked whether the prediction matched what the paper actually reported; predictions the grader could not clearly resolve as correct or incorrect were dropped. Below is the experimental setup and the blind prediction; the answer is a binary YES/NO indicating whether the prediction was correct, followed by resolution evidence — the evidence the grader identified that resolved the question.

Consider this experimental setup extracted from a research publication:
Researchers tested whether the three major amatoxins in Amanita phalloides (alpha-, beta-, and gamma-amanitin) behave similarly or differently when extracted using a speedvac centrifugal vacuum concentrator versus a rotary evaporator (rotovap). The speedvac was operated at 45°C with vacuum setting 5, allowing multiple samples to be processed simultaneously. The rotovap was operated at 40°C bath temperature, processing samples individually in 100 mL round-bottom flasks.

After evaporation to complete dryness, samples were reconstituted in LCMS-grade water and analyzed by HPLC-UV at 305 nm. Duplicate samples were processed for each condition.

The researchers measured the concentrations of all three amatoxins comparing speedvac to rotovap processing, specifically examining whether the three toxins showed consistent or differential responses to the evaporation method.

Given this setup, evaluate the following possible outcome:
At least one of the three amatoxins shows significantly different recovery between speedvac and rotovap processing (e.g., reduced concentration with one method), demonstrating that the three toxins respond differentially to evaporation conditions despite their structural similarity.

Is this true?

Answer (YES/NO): YES